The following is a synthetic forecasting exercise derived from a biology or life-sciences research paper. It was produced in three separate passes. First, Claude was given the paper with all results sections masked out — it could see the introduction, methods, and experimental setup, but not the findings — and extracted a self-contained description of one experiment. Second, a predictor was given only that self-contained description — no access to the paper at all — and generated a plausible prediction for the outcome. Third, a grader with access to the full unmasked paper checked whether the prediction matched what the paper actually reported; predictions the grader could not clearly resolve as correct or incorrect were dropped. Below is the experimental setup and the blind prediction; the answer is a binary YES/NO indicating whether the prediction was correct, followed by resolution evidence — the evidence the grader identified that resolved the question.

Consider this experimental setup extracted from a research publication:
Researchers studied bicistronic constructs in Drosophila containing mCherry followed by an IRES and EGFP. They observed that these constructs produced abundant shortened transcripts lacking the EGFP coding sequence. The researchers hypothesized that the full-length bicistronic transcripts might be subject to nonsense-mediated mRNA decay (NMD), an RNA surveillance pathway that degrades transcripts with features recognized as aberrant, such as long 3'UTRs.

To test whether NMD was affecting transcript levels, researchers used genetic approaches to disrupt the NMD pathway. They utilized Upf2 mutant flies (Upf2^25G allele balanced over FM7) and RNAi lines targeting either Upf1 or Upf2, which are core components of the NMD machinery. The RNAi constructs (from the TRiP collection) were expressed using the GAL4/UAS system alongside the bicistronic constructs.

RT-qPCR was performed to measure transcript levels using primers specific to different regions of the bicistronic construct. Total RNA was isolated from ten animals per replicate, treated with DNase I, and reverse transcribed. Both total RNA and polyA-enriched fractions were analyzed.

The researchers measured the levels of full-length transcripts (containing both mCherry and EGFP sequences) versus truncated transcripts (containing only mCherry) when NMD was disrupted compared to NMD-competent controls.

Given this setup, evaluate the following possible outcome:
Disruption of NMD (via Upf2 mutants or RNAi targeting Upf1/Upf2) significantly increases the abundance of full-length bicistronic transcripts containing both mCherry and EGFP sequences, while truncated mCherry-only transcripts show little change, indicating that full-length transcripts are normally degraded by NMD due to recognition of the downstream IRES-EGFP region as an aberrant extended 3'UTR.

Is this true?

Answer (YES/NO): NO